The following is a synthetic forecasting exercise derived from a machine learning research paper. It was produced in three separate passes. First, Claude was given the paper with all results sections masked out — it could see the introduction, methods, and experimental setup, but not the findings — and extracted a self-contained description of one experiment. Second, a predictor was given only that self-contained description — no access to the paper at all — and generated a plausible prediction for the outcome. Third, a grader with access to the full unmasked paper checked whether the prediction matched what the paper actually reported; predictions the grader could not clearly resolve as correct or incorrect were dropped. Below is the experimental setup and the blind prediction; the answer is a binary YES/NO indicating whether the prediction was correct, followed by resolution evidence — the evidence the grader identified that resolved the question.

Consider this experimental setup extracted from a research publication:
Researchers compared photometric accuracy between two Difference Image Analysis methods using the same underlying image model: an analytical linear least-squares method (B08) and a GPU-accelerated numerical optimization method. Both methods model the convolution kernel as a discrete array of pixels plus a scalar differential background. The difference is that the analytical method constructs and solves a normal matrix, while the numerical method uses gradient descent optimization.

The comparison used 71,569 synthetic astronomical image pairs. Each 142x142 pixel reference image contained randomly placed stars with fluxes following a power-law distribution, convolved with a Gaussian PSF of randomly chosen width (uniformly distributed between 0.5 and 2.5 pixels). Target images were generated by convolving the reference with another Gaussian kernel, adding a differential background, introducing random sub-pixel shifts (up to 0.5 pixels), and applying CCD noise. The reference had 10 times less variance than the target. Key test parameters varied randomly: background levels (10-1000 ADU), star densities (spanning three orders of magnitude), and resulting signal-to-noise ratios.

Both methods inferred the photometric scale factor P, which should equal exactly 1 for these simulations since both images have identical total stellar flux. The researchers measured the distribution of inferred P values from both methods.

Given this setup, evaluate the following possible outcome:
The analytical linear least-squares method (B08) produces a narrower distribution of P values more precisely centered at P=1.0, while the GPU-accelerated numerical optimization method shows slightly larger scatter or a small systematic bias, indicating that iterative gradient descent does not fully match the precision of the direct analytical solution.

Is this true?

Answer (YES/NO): NO